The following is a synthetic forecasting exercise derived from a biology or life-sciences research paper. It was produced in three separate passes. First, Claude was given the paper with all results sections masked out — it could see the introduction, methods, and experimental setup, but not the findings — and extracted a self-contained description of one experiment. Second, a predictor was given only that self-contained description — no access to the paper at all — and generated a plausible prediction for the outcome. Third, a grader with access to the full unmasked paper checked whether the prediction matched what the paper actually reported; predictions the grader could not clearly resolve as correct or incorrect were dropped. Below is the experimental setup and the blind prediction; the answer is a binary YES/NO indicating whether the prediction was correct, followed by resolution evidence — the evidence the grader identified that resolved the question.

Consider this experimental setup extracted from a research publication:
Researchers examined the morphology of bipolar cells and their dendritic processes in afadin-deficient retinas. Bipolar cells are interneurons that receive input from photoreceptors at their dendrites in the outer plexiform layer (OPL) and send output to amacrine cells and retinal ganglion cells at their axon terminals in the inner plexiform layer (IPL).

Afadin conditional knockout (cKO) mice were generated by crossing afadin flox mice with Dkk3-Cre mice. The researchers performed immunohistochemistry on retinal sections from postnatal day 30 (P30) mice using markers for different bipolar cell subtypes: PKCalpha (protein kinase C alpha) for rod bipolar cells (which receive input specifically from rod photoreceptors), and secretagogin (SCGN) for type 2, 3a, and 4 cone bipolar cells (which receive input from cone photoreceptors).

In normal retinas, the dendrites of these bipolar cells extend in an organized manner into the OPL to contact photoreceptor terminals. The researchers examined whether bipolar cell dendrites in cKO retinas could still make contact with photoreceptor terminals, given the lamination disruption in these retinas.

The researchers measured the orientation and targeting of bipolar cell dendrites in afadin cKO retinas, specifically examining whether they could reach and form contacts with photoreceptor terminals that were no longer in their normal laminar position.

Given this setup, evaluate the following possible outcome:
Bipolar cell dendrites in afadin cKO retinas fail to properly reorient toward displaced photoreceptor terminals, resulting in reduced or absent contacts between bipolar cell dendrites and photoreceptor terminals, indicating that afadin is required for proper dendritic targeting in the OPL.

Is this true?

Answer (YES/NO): YES